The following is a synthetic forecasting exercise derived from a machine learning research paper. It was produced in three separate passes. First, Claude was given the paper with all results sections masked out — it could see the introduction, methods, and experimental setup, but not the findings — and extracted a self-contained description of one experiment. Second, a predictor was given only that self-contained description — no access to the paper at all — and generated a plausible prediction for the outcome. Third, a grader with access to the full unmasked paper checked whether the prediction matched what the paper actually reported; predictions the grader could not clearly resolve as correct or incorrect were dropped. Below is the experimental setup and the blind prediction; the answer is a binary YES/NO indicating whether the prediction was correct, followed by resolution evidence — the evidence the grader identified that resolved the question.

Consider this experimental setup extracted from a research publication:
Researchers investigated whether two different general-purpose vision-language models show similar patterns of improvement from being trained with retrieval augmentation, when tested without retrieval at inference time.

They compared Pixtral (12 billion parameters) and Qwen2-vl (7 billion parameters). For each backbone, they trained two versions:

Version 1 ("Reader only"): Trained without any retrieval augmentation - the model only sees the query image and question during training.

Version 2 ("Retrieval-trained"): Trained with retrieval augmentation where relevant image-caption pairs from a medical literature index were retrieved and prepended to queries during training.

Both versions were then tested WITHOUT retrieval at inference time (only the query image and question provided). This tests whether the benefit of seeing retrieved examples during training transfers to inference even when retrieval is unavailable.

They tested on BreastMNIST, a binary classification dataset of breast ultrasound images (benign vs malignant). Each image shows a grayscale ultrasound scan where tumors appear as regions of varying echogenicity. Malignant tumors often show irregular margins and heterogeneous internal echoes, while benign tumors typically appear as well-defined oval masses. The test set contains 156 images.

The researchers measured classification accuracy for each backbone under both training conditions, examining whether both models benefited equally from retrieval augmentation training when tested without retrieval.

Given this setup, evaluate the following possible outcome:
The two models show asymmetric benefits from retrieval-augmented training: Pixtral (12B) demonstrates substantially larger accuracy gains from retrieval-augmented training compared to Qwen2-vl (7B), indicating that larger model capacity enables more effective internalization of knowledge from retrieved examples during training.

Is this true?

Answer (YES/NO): NO